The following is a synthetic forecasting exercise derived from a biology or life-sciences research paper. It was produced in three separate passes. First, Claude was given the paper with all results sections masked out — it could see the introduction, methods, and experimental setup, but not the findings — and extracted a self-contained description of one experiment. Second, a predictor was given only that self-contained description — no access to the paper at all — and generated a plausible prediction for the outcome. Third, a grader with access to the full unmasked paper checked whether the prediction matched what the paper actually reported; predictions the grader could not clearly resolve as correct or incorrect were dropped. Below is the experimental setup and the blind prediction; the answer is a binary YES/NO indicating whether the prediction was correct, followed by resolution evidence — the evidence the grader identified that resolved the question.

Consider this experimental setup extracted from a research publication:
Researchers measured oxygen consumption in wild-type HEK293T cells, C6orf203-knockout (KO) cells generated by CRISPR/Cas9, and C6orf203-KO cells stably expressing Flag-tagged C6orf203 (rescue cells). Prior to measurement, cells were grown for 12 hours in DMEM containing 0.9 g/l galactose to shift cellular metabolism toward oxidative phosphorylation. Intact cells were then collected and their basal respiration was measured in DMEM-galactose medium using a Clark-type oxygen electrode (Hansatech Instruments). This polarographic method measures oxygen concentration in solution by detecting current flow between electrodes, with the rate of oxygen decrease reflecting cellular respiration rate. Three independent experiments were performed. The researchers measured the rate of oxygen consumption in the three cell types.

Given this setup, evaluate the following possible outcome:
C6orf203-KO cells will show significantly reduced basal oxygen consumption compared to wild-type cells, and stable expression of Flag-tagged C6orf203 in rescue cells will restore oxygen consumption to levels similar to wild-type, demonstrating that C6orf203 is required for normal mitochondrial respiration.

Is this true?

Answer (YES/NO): YES